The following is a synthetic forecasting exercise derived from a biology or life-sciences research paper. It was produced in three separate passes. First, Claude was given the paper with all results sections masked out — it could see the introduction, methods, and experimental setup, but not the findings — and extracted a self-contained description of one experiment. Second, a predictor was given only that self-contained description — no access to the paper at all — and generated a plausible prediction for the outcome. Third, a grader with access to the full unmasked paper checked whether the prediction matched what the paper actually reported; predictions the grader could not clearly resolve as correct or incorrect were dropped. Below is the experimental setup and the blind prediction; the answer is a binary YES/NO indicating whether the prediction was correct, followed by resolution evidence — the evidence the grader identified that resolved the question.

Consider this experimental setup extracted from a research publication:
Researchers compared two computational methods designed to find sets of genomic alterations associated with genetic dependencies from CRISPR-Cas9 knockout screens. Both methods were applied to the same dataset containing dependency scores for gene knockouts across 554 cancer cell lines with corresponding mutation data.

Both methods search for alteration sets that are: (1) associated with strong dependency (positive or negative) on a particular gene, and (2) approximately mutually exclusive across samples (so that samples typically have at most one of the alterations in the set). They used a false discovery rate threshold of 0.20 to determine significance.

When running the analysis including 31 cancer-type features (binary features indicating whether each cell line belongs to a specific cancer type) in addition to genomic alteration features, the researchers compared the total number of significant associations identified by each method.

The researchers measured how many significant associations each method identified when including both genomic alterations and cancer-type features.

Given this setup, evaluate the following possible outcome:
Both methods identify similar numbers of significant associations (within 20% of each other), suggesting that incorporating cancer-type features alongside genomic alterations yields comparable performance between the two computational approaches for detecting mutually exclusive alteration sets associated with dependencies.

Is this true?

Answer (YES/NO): NO